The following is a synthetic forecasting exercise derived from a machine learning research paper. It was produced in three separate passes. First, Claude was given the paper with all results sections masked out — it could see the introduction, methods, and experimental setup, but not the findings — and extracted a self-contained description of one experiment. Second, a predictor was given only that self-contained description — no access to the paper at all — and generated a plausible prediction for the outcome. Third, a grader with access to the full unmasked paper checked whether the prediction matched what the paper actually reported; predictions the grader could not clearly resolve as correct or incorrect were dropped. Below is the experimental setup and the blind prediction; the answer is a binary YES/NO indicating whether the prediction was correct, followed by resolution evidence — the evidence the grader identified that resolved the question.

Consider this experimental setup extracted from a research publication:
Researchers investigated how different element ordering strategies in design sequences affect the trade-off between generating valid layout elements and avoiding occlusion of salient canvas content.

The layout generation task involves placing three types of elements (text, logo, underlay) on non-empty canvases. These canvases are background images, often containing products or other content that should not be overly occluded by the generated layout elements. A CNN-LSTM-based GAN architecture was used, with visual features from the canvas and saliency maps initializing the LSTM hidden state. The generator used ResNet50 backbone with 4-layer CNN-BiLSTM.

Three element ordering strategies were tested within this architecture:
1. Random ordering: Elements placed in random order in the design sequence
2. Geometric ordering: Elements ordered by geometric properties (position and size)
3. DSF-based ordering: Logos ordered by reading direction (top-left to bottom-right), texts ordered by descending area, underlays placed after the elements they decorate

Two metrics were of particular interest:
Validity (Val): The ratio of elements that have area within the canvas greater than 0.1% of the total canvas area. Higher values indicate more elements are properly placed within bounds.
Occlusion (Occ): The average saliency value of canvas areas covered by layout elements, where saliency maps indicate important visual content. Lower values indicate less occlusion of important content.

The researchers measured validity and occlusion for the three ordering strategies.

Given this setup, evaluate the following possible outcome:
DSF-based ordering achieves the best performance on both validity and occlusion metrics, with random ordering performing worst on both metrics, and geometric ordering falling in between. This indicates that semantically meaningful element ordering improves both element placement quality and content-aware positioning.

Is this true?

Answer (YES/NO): NO